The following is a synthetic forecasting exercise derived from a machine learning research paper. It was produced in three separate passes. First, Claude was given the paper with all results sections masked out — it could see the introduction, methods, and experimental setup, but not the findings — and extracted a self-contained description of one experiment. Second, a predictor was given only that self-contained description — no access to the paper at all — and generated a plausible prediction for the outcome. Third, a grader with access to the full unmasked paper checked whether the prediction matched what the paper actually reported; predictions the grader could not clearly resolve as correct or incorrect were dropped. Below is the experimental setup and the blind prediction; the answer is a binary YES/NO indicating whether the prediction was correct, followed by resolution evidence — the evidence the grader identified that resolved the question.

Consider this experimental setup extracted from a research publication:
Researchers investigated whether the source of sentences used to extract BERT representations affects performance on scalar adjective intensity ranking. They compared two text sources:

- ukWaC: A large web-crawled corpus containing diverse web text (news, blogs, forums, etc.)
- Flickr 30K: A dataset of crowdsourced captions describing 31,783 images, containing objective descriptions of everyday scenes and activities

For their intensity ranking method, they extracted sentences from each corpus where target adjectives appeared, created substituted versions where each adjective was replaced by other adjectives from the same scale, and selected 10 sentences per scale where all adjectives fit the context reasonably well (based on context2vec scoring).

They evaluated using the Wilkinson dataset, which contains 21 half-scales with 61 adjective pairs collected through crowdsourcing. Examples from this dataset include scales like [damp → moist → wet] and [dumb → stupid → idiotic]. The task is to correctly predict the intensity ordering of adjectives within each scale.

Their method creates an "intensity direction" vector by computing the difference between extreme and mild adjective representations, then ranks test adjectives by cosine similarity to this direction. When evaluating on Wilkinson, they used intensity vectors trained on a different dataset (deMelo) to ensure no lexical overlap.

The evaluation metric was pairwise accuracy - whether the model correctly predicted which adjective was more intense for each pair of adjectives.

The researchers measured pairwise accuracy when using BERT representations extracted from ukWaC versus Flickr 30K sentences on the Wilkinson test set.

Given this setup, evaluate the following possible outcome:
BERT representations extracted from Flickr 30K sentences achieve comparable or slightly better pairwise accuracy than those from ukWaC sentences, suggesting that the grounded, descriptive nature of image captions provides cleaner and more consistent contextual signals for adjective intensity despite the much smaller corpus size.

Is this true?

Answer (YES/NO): YES